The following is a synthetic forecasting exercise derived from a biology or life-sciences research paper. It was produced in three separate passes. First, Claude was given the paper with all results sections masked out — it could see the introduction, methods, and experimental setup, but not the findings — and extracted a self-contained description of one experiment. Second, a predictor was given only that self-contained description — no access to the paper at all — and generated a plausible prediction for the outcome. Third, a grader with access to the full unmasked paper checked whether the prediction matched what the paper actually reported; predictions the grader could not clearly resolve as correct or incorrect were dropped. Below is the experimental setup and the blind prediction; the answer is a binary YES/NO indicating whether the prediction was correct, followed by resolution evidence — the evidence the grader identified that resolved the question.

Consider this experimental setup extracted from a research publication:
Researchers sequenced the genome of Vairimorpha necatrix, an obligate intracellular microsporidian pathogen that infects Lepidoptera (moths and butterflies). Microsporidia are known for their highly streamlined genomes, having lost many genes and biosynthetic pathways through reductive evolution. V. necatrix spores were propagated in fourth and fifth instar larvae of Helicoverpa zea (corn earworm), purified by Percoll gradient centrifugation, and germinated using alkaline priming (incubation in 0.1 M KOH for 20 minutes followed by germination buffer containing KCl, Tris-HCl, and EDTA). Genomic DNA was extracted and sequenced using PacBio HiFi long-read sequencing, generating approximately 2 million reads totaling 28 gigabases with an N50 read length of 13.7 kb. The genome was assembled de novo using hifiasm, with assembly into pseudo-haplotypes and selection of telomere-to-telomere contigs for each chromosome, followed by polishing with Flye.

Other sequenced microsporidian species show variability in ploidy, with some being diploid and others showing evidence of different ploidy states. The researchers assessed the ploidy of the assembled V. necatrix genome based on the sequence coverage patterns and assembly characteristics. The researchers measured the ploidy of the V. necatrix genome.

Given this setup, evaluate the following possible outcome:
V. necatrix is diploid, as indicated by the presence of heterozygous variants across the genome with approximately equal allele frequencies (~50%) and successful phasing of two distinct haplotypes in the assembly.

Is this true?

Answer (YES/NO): NO